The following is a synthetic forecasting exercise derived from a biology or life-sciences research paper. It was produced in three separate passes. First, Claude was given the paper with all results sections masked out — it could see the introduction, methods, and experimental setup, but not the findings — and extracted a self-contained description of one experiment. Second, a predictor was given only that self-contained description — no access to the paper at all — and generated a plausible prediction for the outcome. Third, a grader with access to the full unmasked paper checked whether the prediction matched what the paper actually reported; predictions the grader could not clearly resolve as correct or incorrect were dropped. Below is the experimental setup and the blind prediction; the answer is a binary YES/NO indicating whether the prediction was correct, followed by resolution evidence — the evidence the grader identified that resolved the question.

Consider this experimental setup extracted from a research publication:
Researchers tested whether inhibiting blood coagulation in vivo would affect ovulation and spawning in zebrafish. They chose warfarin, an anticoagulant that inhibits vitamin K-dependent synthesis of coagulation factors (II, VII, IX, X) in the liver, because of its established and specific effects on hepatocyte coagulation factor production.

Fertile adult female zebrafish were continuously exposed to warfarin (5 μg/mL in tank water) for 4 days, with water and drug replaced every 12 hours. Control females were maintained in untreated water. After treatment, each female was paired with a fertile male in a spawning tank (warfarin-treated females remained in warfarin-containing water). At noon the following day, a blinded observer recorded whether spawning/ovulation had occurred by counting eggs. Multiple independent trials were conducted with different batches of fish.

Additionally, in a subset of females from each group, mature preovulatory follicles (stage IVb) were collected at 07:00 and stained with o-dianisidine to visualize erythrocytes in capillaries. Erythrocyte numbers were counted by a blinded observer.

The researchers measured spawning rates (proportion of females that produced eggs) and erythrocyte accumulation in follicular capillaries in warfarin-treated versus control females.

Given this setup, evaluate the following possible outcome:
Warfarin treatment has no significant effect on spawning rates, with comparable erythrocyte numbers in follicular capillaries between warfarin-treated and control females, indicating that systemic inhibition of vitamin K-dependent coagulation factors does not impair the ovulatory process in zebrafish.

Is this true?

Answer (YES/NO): NO